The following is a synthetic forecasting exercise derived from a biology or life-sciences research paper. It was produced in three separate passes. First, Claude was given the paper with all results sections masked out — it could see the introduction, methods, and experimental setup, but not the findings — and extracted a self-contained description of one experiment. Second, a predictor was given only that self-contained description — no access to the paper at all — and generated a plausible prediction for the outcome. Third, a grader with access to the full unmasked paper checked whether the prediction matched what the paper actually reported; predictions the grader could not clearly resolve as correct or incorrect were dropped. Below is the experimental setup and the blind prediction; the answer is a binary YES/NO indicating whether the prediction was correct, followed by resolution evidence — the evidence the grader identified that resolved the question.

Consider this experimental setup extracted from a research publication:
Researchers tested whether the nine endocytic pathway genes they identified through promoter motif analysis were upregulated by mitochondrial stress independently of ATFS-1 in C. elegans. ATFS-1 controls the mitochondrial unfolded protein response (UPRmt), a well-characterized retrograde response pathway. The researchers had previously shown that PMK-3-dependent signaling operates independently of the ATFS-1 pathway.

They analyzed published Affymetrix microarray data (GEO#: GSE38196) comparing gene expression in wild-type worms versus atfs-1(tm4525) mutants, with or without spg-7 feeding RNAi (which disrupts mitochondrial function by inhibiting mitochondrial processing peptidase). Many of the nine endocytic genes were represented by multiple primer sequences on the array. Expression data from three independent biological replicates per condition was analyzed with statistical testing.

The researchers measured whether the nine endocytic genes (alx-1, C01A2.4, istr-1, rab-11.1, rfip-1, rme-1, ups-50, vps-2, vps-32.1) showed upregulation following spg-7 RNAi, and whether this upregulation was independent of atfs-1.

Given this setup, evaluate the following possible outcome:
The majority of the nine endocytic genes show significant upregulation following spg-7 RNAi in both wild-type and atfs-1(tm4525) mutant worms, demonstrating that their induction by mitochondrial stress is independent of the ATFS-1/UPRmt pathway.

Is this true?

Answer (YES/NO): YES